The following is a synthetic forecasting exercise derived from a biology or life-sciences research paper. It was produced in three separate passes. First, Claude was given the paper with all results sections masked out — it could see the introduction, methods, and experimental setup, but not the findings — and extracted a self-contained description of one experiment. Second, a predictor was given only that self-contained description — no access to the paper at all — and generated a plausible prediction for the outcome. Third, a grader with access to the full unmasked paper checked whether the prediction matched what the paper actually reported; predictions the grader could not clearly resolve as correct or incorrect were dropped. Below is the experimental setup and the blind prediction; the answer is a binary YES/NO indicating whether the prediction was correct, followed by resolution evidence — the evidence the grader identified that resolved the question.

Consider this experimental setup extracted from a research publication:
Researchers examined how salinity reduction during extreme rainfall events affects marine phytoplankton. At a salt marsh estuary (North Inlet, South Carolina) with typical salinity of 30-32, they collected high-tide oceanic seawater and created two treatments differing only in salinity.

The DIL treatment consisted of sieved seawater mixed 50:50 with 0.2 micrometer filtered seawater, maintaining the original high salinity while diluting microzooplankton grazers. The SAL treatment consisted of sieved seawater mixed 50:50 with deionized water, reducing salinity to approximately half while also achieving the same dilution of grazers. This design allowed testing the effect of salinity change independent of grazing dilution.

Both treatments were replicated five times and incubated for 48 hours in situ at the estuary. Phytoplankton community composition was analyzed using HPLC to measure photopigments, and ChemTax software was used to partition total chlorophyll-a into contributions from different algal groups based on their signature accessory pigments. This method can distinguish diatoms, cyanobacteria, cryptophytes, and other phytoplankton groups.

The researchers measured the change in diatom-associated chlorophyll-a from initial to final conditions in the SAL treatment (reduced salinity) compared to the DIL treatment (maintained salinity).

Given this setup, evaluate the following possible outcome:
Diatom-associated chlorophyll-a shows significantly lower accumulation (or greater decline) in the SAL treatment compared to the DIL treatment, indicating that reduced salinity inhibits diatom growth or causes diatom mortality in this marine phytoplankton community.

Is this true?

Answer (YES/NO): NO